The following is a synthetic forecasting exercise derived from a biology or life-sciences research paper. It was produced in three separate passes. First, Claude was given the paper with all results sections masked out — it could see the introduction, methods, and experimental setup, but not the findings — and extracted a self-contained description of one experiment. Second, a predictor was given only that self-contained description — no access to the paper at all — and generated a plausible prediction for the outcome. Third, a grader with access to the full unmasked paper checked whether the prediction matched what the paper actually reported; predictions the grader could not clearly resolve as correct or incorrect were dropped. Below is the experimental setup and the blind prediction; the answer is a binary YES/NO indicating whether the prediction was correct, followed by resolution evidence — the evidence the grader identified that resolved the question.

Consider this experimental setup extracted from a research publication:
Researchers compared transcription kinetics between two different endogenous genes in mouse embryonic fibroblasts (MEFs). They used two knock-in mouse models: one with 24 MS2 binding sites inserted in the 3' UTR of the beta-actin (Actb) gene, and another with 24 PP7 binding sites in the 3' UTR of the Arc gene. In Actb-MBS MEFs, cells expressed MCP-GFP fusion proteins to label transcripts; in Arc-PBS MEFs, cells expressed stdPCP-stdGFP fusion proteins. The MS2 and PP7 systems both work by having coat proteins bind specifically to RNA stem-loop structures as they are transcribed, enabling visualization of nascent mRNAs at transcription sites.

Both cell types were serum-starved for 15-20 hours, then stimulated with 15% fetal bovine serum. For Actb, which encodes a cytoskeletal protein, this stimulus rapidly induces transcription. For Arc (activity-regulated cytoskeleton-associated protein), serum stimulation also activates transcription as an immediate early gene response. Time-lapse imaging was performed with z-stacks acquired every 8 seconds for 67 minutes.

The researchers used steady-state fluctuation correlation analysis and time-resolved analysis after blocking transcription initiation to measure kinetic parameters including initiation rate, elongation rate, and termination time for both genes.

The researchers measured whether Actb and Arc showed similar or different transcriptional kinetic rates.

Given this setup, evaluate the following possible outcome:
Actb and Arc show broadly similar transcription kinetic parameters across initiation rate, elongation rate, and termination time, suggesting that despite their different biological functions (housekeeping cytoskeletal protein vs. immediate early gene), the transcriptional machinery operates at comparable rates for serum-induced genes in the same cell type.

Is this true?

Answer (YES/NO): NO